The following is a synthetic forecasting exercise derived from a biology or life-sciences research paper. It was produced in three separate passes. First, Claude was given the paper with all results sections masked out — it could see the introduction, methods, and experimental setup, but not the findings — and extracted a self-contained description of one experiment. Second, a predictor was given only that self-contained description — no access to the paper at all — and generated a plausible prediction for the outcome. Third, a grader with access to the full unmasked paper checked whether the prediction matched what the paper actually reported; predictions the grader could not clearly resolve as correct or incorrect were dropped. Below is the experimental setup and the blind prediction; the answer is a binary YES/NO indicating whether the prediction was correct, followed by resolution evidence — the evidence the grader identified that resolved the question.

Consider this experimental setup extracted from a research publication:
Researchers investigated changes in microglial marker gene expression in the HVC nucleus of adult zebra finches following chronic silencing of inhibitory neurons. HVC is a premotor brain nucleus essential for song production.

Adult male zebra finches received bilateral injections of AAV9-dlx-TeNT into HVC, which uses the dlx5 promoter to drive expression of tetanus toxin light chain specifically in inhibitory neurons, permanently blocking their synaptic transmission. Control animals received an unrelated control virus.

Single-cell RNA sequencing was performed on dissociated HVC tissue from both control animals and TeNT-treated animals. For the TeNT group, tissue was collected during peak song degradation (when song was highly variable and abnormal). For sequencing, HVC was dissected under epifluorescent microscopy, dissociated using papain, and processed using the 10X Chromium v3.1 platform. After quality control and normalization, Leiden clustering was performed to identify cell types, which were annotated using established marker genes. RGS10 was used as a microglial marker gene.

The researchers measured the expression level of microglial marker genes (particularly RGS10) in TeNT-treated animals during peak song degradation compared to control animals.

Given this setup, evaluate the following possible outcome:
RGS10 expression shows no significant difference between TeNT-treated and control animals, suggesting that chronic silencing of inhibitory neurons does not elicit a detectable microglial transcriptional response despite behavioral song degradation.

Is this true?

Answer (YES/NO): NO